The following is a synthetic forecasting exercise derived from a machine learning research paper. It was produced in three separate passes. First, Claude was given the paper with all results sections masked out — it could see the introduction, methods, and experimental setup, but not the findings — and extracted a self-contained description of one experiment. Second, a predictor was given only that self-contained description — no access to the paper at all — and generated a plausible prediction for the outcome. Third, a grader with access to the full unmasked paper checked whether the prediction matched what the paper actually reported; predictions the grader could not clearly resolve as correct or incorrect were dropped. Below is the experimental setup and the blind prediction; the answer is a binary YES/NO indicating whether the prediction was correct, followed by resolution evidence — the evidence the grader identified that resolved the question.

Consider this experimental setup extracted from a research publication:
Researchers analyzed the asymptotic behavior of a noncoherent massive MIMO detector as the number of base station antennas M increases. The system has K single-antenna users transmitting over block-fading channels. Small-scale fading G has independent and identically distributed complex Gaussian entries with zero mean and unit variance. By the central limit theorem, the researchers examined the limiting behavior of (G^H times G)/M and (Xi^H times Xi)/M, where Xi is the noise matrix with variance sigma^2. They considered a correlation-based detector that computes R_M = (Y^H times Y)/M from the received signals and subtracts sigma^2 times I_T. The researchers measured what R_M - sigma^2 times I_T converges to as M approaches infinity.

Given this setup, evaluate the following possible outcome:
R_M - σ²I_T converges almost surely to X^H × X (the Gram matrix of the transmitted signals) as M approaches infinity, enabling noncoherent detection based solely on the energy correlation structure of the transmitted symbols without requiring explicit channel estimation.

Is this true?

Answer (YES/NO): NO